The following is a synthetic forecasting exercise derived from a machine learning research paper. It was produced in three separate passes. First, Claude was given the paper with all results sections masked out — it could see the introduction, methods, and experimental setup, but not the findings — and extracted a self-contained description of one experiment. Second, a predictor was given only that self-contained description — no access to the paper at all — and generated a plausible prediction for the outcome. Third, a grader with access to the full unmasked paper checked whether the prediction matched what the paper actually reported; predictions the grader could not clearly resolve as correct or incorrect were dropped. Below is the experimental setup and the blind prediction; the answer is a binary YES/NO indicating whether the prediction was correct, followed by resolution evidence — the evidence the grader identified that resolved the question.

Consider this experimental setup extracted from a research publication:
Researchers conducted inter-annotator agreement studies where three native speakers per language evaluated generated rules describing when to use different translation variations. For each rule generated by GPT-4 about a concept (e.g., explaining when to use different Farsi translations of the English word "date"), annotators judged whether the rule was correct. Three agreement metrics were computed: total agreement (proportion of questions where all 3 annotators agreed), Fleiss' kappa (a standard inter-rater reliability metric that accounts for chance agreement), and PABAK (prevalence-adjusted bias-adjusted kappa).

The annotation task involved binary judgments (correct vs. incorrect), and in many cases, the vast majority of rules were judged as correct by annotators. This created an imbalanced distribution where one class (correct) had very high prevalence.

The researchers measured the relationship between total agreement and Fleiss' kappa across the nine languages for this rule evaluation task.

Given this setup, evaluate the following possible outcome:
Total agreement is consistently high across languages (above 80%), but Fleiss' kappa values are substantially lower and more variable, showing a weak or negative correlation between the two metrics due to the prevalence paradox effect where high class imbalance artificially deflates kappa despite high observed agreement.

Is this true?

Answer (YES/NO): NO